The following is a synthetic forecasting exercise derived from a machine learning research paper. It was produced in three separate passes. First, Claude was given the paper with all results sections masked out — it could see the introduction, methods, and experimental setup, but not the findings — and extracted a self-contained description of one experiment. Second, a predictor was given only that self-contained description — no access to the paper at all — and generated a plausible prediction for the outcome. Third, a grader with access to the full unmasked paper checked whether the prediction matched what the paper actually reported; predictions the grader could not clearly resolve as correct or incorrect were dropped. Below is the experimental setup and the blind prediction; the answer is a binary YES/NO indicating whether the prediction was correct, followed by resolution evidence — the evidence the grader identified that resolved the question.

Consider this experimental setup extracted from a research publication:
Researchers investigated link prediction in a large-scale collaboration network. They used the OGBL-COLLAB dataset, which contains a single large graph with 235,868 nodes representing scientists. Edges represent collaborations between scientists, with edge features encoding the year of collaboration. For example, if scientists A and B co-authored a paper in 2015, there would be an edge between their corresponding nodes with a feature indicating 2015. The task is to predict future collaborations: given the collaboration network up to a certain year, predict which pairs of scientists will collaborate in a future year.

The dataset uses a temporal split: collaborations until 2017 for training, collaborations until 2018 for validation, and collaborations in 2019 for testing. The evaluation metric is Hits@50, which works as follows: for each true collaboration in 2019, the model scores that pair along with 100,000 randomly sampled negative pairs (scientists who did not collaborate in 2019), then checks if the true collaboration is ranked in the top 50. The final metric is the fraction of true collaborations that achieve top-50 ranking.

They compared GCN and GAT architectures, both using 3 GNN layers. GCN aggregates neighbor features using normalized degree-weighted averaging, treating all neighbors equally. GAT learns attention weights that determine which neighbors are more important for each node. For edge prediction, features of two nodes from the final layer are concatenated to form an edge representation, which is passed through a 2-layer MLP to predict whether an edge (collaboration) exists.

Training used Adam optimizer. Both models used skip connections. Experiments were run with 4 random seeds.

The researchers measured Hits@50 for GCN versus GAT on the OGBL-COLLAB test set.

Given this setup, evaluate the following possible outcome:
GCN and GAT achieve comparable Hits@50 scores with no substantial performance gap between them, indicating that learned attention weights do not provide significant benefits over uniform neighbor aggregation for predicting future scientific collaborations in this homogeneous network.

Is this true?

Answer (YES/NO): YES